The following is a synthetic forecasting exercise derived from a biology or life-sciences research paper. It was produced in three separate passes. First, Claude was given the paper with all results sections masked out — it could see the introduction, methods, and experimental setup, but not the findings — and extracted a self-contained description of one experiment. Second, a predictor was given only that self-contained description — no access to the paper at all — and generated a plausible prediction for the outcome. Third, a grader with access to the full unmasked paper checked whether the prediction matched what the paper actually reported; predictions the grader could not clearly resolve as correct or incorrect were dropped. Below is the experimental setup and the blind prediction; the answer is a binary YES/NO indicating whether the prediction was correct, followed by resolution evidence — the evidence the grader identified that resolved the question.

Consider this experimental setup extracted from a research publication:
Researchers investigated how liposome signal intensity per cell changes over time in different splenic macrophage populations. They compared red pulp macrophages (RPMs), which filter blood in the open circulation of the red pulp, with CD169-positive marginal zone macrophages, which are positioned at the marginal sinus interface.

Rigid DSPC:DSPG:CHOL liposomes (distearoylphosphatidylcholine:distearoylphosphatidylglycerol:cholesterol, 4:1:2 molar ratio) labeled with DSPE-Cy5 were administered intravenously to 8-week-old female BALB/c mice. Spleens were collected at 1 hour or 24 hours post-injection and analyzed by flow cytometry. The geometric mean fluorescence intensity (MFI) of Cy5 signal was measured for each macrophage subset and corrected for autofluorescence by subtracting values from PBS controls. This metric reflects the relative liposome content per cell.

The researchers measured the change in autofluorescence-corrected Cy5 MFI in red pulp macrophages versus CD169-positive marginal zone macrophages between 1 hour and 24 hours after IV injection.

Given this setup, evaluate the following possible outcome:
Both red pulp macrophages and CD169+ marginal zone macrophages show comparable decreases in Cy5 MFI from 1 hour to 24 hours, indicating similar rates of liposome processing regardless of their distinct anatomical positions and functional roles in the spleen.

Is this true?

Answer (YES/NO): NO